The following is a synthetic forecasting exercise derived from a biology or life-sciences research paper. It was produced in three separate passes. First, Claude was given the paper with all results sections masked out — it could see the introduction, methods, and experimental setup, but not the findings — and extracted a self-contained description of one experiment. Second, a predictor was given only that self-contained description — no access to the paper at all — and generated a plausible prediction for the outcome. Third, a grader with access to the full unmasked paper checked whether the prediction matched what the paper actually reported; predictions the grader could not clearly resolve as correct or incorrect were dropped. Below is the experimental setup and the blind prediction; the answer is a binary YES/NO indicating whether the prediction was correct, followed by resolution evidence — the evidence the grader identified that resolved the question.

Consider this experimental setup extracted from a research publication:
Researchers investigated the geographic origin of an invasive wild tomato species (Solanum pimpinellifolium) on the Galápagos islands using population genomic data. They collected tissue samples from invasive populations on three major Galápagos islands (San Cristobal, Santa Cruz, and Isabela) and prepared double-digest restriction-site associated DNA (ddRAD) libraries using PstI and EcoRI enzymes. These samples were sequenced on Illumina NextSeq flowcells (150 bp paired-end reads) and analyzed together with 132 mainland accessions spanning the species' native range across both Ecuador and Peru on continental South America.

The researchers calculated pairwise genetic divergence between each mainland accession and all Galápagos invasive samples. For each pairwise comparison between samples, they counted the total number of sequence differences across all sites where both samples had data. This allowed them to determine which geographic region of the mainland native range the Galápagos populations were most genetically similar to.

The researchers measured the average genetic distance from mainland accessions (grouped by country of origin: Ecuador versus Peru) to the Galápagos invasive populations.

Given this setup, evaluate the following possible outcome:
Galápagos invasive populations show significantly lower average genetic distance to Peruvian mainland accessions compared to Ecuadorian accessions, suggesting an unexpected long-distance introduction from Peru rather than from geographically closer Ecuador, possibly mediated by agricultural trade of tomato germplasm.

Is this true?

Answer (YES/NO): NO